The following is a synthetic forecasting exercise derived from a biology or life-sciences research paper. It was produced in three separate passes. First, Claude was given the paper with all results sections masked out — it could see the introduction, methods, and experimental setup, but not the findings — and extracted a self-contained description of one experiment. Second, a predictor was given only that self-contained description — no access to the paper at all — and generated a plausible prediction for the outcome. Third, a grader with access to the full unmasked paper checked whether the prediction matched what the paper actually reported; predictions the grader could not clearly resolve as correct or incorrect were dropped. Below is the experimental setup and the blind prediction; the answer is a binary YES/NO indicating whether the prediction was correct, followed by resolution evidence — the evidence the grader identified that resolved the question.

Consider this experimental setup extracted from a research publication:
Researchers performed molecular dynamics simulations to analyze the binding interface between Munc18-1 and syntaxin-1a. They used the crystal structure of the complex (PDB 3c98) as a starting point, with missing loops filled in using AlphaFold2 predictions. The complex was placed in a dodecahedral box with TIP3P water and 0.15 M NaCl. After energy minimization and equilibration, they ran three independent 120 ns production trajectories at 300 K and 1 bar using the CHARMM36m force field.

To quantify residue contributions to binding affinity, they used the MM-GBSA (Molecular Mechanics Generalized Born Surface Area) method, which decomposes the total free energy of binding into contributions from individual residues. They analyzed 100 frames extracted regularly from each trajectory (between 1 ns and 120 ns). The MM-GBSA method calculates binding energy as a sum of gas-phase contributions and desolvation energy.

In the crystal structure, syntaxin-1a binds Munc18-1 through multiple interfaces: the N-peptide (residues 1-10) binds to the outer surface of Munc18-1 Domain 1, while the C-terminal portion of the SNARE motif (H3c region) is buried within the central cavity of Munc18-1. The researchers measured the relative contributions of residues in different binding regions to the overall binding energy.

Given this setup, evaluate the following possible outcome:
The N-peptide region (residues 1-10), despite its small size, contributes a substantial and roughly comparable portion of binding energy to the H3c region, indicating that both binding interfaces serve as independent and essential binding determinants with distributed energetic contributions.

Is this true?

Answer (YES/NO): NO